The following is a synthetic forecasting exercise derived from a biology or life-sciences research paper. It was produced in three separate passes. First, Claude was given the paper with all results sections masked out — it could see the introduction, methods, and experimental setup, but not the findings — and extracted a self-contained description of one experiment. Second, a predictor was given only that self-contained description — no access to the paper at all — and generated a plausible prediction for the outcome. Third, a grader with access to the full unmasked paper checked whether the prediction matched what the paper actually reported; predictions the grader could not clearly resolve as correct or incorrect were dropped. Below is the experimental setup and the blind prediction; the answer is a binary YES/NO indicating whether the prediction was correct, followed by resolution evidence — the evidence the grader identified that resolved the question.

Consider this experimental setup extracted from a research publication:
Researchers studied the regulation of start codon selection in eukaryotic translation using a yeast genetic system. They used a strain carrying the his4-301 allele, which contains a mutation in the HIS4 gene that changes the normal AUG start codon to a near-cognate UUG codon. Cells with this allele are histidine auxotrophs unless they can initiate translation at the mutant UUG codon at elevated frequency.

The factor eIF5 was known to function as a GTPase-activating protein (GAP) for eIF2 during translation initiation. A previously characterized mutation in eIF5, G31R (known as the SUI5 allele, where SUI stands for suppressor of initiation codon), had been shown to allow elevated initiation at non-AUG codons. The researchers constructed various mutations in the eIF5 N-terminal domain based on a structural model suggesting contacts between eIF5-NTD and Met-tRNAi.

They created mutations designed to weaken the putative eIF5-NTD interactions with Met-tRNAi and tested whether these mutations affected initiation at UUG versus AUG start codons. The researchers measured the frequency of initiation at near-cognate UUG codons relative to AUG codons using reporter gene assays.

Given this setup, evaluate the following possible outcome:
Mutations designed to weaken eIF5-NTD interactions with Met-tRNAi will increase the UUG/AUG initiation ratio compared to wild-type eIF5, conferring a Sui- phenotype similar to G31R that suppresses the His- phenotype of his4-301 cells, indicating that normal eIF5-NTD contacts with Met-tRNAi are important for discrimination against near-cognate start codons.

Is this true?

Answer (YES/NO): NO